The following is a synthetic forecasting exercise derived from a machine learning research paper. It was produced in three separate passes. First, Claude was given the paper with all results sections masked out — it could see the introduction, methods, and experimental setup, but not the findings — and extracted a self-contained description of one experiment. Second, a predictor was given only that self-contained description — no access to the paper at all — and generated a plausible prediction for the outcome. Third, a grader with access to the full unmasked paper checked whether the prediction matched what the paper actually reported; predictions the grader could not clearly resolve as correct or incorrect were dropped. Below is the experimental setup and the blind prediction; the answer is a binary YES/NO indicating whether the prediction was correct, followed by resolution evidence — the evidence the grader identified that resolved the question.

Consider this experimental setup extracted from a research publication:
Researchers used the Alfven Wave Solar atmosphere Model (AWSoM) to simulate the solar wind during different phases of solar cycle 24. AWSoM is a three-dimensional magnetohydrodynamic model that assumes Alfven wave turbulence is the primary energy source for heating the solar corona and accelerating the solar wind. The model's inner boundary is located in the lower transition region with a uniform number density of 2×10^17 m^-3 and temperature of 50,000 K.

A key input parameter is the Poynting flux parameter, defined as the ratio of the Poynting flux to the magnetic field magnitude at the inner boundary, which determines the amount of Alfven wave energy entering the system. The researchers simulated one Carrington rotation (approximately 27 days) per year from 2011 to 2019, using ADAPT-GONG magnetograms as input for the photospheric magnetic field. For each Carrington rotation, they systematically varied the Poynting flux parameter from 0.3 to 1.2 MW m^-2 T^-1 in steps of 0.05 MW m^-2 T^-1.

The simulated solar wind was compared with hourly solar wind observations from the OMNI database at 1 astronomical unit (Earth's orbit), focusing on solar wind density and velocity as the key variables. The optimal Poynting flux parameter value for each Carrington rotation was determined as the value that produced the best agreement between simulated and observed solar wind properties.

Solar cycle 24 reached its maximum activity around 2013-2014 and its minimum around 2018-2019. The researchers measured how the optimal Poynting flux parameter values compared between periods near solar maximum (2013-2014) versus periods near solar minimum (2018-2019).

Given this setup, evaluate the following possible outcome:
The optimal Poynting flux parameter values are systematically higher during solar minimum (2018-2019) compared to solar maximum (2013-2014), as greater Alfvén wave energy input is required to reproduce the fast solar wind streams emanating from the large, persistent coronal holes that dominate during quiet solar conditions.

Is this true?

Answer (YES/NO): YES